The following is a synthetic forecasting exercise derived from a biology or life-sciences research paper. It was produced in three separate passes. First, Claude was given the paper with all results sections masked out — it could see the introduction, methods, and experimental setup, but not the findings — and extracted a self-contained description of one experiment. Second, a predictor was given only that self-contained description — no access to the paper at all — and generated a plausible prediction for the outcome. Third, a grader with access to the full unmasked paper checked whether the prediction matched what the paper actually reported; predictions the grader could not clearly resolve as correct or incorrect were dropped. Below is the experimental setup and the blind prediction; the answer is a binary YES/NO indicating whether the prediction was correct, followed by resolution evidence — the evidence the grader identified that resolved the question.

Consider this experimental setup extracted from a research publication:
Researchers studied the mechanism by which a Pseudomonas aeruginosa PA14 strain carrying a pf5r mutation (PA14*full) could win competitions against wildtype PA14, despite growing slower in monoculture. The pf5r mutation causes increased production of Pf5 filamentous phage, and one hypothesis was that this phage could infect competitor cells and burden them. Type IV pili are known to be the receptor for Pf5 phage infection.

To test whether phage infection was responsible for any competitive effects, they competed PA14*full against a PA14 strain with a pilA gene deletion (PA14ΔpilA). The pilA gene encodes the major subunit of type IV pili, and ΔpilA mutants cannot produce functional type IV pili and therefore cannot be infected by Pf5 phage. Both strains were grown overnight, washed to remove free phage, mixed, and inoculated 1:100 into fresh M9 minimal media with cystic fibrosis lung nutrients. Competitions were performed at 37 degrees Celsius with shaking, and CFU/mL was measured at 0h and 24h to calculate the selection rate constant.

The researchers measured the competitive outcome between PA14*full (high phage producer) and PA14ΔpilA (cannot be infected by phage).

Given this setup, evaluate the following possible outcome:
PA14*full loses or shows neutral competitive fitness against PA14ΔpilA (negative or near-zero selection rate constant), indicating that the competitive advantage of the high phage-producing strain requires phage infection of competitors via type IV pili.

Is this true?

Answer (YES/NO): YES